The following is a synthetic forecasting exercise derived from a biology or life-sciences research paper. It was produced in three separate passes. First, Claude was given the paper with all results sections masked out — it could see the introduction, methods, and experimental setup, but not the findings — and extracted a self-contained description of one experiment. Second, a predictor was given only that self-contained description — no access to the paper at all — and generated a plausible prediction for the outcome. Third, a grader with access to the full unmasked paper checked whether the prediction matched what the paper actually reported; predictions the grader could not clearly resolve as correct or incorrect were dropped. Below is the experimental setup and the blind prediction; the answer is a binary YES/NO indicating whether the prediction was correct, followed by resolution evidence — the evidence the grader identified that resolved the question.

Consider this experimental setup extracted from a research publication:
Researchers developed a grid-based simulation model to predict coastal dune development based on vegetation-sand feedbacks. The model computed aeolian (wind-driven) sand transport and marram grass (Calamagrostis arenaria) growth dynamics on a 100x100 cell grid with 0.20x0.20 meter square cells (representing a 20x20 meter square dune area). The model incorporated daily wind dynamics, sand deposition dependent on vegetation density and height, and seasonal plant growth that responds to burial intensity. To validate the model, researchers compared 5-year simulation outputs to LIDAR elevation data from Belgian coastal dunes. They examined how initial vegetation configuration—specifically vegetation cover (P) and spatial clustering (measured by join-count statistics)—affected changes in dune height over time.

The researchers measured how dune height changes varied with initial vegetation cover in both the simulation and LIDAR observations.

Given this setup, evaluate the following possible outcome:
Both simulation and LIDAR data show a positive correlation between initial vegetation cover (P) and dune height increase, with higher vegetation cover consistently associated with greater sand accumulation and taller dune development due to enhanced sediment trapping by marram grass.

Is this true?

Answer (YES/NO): NO